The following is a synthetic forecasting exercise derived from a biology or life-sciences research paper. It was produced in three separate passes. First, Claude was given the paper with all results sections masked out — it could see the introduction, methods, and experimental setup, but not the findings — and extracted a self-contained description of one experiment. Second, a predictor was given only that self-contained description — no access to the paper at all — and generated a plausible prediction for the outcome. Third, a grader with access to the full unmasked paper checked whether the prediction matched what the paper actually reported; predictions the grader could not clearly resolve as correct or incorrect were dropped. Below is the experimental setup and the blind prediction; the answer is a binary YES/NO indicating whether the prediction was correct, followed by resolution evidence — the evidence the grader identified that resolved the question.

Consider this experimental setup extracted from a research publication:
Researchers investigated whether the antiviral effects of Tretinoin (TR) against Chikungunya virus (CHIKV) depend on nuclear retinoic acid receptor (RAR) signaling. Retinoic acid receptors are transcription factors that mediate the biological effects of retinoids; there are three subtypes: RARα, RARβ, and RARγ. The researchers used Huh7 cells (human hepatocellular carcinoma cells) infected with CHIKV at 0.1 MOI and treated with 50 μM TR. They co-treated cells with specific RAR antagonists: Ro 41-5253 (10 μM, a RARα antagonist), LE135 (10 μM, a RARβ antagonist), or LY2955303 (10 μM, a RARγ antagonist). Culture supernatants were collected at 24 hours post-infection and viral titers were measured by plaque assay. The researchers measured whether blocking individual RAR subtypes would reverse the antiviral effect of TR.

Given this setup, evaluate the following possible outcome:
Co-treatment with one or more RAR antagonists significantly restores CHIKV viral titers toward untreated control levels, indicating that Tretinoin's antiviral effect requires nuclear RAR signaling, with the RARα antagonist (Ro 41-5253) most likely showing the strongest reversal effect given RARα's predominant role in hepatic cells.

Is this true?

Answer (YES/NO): NO